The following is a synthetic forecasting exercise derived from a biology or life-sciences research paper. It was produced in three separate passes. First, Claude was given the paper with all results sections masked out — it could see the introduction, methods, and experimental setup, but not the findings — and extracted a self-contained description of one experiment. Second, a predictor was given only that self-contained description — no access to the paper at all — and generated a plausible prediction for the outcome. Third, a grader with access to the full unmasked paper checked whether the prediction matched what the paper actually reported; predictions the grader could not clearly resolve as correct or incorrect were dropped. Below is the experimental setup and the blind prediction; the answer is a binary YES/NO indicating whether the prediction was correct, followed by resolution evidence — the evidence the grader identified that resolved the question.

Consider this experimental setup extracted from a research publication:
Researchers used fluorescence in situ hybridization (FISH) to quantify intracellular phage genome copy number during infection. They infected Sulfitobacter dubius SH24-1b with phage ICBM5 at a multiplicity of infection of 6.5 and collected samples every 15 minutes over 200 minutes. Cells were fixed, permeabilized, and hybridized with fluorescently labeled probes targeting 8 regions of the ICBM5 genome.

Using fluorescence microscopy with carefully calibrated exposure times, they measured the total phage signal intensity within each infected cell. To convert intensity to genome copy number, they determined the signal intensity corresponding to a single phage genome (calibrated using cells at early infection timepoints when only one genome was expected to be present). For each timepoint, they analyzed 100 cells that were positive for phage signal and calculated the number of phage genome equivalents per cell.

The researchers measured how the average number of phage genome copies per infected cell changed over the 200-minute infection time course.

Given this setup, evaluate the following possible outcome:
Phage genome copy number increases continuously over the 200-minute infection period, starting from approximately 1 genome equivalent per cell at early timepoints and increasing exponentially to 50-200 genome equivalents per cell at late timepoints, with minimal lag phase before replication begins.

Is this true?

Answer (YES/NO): NO